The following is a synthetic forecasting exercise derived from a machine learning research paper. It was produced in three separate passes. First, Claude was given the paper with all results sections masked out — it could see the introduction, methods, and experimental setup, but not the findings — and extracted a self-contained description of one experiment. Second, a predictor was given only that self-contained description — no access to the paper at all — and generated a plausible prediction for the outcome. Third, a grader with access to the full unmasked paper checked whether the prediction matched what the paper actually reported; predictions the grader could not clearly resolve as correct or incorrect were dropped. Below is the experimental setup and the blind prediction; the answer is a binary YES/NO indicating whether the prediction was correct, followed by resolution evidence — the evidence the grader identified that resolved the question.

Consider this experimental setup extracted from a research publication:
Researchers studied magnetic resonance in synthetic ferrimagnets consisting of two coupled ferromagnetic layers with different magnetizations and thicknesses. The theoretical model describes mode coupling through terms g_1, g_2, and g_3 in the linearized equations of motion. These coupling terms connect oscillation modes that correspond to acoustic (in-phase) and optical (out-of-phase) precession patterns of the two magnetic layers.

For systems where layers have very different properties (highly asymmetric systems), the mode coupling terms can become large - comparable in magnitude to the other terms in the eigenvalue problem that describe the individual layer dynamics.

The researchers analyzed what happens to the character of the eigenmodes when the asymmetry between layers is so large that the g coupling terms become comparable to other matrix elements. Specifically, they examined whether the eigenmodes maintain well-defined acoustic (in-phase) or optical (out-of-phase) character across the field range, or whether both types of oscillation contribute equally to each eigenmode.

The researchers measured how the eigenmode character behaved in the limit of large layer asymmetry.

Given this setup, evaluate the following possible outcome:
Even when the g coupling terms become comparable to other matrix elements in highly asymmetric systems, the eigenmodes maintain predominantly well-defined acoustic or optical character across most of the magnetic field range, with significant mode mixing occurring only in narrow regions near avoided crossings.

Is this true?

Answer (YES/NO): NO